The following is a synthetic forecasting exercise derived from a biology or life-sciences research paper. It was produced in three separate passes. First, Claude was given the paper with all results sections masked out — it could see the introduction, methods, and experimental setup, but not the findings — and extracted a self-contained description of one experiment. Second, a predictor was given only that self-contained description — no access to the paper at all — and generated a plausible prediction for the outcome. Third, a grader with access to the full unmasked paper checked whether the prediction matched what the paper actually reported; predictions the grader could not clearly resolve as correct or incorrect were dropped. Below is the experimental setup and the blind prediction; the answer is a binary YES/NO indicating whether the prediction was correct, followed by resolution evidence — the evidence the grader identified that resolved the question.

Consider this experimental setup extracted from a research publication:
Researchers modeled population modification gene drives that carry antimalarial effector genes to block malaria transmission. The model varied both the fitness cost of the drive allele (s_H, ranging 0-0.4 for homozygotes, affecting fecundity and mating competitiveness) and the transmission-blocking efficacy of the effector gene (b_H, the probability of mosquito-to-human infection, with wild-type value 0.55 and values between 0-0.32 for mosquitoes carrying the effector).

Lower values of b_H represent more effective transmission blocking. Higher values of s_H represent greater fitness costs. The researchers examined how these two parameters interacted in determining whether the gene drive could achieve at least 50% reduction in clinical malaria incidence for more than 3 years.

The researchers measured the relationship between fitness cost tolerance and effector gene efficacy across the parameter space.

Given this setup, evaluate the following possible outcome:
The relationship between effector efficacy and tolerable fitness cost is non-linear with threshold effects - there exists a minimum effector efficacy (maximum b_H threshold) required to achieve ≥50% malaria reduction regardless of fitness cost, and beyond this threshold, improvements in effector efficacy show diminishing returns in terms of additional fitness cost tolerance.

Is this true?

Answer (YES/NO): NO